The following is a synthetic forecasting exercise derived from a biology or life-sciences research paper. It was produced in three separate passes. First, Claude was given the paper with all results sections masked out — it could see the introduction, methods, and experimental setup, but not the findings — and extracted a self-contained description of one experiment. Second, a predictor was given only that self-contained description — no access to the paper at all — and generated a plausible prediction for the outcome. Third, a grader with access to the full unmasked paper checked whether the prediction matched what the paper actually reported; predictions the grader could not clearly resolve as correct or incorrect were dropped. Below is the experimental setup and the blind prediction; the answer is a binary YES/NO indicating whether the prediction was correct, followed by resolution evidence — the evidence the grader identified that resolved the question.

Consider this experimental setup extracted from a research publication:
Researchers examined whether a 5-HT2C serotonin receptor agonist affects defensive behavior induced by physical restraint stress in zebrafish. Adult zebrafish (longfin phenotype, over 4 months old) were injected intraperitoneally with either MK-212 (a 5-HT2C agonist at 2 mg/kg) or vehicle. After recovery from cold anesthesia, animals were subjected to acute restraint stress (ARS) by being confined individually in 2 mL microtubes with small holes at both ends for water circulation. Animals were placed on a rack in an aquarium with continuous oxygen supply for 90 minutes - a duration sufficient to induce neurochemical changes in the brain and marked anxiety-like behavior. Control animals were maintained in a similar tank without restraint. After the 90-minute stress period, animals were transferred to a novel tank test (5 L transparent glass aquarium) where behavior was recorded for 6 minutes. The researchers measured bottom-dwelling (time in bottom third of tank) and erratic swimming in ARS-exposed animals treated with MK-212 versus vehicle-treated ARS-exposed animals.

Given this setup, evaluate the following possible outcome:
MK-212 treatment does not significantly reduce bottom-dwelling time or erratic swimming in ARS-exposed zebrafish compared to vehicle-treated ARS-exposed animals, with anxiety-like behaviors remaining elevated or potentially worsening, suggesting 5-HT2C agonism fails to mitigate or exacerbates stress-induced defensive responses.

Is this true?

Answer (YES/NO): NO